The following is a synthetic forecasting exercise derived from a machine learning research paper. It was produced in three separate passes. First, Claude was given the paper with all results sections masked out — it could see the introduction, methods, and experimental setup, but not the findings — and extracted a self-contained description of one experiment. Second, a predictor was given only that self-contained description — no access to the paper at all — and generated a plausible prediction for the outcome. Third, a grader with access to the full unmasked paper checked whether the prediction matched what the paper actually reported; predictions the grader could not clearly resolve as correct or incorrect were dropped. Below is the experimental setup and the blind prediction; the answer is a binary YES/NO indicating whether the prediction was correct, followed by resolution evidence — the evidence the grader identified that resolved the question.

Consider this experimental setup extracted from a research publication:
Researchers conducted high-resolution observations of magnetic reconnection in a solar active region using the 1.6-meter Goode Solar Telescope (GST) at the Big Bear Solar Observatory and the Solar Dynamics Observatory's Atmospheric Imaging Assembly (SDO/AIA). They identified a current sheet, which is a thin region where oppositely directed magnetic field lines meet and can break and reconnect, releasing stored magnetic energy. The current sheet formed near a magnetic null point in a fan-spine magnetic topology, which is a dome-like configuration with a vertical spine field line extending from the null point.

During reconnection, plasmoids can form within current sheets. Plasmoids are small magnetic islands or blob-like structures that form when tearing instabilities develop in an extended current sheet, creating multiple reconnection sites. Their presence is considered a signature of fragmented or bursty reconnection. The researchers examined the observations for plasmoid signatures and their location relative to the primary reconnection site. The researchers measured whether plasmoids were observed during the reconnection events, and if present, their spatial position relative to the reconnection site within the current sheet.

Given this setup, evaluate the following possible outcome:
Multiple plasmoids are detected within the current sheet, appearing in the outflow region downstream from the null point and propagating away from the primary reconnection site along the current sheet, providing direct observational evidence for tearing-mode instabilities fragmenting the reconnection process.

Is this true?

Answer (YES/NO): YES